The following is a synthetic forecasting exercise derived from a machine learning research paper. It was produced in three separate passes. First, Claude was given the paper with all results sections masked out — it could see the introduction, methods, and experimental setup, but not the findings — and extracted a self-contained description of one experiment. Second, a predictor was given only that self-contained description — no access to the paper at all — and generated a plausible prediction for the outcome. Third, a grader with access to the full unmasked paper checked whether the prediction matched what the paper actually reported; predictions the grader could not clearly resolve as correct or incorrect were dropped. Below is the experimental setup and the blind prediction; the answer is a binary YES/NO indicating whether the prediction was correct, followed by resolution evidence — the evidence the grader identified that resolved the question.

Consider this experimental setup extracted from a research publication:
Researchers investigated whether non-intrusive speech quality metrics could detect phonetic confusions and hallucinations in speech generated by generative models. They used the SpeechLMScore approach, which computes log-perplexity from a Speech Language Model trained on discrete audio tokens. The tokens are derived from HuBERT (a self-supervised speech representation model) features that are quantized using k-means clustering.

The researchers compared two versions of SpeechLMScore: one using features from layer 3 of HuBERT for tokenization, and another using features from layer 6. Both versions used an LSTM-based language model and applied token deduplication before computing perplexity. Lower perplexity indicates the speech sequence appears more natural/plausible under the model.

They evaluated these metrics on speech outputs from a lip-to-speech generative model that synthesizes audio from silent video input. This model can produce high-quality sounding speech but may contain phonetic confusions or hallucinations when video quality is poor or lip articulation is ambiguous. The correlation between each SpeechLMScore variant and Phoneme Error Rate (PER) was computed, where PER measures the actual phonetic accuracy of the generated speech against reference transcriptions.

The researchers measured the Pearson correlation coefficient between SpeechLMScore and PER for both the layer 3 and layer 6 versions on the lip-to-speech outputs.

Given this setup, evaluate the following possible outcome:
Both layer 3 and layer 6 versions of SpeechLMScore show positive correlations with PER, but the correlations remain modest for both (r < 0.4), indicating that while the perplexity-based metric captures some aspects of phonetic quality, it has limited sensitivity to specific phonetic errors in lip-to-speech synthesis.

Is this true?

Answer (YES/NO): NO